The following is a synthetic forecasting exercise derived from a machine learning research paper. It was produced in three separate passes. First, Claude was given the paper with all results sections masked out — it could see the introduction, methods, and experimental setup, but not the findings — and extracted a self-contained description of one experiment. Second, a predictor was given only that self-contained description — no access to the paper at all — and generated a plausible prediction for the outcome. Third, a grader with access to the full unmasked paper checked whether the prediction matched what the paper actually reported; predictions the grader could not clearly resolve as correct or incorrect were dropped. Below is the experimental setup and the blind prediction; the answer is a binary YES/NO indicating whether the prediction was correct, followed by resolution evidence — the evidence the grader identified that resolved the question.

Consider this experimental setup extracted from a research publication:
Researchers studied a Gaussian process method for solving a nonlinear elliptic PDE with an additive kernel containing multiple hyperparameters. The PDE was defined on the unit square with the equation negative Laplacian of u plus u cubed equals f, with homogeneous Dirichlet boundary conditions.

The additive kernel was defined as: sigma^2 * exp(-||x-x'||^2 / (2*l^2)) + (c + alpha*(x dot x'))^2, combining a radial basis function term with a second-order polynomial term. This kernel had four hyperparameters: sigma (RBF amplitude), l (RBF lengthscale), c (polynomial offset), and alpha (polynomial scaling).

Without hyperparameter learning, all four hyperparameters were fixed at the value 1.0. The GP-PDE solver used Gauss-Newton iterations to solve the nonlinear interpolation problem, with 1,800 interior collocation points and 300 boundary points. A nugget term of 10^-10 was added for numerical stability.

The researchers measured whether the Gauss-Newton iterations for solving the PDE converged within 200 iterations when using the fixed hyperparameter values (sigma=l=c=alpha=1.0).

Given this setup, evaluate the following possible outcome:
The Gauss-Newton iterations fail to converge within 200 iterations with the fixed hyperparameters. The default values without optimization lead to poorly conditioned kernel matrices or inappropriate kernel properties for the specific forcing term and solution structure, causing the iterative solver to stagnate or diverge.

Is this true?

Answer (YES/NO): YES